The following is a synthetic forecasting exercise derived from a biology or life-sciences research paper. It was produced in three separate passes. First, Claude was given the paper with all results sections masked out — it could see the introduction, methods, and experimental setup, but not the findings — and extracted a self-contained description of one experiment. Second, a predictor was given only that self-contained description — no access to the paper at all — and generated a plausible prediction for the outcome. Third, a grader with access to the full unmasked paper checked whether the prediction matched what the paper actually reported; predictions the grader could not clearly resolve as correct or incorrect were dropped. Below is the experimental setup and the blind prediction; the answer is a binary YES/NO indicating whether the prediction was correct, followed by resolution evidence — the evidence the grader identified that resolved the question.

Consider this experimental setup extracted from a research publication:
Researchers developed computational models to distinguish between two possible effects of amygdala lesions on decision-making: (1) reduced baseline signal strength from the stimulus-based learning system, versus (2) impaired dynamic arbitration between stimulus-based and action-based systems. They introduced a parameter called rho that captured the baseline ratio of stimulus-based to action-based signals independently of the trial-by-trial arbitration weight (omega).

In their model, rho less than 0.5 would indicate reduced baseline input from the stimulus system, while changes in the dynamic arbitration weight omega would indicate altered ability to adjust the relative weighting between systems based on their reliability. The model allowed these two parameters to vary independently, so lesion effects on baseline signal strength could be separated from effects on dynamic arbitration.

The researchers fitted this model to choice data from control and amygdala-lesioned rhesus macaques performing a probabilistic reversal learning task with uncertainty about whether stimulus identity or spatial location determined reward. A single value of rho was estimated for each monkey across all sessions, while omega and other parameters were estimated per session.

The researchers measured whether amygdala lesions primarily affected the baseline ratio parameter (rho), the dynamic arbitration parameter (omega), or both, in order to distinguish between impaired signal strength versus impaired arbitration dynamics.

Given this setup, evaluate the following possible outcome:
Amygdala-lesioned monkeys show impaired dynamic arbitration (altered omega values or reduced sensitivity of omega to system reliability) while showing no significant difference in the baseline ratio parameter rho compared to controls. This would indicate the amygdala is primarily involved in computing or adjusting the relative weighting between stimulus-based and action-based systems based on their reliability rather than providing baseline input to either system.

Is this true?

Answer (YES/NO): YES